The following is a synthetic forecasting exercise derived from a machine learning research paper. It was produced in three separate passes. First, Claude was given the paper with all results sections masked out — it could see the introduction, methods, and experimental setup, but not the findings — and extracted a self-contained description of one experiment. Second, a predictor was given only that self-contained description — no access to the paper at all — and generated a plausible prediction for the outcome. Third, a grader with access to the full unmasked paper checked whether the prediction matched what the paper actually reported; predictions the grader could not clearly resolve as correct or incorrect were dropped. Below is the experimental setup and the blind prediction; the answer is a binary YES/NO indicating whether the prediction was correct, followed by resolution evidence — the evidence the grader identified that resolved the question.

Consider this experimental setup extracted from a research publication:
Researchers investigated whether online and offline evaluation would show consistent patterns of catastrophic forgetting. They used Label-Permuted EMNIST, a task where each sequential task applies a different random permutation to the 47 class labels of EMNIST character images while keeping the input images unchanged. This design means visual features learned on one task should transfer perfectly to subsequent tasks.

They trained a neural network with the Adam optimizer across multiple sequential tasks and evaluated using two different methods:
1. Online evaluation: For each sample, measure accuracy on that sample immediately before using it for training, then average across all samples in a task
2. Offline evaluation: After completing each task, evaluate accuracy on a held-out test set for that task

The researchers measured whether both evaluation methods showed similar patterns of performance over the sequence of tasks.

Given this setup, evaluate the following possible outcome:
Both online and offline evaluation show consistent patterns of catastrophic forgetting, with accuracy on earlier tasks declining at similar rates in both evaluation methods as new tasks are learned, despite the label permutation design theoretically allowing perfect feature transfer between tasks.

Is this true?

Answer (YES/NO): NO